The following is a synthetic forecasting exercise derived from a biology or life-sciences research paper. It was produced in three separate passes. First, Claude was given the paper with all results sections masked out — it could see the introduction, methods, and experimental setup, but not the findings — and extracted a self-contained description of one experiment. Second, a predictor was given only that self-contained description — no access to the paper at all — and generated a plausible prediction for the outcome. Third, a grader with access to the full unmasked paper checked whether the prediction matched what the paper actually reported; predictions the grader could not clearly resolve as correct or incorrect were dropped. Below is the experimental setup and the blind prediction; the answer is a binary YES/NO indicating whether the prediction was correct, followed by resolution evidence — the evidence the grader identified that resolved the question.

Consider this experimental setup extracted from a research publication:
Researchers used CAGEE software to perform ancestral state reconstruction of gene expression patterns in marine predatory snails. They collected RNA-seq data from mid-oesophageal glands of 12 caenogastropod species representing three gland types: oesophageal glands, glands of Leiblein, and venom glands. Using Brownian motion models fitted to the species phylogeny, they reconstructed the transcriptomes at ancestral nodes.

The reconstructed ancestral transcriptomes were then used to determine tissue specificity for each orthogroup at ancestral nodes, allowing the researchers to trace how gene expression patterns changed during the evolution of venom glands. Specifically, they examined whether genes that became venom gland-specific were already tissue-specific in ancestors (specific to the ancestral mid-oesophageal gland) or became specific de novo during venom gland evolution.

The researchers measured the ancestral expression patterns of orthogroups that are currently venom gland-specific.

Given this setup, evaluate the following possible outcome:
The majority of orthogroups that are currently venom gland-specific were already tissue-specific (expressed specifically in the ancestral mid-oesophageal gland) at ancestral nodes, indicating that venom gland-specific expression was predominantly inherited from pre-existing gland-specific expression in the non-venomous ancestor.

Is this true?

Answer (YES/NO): NO